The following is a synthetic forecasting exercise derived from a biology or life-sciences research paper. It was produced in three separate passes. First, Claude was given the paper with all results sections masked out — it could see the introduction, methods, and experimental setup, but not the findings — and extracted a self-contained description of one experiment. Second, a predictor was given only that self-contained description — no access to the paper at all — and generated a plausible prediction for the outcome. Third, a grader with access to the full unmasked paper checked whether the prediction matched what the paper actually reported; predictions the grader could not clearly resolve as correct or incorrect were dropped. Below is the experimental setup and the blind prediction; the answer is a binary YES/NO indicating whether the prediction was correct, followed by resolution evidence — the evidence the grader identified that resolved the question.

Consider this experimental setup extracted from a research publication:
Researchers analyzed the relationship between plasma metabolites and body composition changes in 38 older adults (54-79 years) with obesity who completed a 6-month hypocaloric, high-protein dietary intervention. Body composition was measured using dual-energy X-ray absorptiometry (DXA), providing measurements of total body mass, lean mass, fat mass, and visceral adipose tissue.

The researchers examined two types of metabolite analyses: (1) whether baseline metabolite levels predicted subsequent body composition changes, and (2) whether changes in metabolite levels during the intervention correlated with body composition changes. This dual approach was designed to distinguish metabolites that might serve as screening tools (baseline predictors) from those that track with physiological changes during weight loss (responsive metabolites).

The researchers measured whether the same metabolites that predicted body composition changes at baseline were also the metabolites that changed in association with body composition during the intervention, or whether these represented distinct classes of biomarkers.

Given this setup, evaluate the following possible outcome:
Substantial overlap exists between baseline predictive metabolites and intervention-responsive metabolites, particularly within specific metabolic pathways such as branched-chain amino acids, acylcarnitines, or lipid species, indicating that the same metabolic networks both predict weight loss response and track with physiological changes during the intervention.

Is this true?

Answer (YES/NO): NO